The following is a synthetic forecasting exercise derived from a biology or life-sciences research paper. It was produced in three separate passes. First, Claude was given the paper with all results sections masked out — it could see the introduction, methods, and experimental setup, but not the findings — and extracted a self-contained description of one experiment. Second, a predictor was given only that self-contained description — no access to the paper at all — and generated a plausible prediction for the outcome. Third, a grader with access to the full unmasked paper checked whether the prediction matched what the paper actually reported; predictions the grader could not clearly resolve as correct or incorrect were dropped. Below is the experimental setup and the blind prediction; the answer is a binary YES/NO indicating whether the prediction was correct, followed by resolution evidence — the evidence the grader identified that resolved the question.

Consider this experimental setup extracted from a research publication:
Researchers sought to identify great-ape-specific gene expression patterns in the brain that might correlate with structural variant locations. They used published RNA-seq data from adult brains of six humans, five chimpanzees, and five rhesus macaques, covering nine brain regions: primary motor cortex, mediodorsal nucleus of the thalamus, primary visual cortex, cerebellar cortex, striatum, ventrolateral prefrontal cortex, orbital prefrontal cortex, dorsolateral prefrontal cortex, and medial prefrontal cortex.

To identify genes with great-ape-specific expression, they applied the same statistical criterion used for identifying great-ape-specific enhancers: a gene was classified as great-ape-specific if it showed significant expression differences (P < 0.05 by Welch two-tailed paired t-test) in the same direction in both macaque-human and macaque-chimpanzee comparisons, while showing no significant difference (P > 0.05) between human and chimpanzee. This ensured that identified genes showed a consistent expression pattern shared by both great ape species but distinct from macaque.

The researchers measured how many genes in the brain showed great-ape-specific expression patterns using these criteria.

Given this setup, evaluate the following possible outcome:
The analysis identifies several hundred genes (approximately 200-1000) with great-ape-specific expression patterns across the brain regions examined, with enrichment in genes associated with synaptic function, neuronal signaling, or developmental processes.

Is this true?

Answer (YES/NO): NO